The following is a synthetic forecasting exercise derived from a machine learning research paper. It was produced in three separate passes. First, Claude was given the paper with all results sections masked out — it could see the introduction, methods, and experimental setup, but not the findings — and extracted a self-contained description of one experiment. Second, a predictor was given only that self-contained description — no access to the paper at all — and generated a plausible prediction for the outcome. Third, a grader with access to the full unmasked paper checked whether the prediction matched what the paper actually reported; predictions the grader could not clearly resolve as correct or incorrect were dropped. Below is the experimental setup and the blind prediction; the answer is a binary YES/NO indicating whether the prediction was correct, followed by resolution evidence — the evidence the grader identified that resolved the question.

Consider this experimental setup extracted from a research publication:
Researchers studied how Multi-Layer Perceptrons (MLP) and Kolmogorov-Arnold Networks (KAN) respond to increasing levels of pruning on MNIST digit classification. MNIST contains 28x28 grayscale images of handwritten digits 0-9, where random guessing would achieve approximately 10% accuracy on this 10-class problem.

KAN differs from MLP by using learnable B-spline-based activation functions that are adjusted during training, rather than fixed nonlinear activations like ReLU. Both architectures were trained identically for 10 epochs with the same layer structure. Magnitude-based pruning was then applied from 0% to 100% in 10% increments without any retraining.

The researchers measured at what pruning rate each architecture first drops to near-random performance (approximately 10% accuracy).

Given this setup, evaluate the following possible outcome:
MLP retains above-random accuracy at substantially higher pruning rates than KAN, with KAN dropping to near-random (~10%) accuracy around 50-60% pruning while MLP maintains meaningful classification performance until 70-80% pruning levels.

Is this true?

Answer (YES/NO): NO